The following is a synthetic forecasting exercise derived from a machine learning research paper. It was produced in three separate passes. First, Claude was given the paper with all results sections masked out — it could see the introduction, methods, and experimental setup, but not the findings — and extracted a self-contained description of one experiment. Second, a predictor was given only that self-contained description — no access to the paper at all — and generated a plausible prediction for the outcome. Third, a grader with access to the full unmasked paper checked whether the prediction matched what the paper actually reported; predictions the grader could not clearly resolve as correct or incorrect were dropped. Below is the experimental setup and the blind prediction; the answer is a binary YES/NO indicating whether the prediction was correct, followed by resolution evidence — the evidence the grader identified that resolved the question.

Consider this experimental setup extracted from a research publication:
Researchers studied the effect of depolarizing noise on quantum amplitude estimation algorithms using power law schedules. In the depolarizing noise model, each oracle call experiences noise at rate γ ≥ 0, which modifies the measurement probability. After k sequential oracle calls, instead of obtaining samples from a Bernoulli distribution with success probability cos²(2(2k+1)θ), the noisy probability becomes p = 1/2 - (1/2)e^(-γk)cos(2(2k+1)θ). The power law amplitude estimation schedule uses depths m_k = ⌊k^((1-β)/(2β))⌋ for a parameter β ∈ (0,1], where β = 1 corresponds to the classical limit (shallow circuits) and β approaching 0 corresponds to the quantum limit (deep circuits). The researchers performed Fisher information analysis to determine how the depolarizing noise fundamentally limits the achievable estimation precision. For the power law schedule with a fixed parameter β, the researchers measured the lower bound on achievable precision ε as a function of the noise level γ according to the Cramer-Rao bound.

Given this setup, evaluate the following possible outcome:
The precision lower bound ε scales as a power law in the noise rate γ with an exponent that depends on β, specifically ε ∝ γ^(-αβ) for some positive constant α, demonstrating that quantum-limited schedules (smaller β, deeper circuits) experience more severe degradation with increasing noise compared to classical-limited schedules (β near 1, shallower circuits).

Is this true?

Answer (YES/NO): NO